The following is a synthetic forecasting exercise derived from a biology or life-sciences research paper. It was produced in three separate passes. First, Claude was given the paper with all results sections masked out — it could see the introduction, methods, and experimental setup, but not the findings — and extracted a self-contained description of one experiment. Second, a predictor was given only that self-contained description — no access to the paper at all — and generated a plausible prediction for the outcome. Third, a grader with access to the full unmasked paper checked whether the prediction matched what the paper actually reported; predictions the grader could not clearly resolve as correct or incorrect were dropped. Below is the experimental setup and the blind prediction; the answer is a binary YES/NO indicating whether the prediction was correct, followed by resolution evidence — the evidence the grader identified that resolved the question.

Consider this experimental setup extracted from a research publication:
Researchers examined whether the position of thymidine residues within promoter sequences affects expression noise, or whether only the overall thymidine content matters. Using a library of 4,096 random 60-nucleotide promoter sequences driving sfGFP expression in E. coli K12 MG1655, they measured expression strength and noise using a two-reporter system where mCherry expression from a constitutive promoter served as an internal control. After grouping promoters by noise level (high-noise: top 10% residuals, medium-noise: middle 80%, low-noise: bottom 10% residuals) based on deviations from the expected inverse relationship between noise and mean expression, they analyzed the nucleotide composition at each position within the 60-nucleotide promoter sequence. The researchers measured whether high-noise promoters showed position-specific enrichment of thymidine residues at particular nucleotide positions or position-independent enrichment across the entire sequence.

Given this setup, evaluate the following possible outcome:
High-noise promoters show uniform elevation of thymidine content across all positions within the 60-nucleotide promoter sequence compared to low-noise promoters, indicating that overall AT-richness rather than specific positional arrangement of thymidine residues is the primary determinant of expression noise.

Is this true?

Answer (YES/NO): YES